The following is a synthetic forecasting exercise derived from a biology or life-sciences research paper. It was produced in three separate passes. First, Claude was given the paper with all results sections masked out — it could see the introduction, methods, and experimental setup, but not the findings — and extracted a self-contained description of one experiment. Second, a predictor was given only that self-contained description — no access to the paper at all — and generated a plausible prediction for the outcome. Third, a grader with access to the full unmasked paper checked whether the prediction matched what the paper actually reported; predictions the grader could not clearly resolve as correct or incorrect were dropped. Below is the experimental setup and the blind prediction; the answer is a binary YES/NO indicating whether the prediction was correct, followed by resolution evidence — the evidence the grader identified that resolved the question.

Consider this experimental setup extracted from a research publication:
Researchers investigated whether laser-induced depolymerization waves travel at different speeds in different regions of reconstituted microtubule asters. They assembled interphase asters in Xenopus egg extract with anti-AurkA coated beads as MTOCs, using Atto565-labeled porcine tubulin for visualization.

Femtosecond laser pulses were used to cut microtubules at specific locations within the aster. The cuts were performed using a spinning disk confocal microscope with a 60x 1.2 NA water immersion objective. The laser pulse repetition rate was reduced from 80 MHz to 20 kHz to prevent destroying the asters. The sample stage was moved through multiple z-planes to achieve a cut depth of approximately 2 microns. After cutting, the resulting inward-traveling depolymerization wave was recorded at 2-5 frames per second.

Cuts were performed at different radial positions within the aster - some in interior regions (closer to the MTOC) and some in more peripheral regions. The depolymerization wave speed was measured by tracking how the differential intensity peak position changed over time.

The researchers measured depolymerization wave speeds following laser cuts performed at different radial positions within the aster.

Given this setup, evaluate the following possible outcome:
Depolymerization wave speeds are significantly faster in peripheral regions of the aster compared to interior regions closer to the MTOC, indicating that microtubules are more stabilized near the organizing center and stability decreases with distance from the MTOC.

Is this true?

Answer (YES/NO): NO